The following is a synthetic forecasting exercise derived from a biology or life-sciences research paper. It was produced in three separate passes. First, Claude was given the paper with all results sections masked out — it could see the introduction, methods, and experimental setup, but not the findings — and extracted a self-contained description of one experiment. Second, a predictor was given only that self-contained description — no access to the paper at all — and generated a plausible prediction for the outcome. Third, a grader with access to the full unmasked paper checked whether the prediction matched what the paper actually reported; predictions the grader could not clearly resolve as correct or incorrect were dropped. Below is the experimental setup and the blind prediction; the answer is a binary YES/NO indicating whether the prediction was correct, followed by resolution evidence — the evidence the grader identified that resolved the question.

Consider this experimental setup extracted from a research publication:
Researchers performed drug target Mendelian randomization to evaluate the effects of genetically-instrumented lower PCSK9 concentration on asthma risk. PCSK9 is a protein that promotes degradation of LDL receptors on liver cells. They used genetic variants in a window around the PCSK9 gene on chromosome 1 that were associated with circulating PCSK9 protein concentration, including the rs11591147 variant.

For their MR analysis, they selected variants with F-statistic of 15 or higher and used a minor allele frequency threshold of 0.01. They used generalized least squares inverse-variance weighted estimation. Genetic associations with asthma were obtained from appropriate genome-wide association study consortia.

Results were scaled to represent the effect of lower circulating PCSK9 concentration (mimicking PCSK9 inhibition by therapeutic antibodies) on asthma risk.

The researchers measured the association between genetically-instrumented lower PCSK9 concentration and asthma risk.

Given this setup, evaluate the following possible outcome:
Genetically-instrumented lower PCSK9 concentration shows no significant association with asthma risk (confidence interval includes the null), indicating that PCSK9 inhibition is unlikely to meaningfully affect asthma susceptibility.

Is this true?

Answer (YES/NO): NO